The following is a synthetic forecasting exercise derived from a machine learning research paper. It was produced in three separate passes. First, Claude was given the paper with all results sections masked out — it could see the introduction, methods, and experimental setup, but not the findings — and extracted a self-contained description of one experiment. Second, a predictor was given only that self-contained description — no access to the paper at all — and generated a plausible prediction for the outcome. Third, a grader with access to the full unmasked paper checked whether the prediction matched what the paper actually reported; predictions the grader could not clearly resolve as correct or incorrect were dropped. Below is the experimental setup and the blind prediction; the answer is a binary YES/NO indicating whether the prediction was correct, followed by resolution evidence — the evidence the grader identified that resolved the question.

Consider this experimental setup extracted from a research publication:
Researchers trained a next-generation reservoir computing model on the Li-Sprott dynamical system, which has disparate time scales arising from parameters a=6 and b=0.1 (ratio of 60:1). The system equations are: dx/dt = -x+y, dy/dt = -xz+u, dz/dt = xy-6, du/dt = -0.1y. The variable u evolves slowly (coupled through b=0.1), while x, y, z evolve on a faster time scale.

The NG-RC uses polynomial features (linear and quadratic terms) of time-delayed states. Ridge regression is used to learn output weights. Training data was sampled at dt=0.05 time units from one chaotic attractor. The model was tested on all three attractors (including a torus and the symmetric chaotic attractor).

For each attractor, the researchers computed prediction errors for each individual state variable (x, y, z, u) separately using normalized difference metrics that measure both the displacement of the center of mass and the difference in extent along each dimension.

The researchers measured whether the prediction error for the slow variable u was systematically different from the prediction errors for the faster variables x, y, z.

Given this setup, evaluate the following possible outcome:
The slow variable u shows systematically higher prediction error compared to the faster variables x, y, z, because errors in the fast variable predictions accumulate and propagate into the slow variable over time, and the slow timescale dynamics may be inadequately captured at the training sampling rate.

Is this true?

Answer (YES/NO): YES